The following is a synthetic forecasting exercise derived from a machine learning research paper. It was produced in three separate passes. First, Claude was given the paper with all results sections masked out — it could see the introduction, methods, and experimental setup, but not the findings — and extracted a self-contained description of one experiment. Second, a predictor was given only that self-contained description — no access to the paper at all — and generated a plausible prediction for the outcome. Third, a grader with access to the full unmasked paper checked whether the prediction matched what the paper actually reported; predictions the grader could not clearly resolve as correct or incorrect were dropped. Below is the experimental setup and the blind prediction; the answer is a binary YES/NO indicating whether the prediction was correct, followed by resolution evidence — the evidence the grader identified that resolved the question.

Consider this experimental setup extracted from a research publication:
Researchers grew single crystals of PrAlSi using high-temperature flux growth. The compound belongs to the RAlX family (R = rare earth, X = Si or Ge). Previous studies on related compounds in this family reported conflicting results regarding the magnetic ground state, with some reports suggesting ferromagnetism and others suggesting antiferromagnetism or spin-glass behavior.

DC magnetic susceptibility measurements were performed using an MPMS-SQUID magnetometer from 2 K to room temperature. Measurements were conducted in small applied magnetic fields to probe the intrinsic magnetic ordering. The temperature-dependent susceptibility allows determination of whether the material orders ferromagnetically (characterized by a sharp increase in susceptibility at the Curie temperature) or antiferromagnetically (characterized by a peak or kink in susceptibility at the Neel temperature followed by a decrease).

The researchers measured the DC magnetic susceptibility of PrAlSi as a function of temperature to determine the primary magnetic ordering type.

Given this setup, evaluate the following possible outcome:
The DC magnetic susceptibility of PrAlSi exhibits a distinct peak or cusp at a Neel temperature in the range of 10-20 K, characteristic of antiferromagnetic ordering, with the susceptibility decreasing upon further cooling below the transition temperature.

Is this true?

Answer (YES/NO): NO